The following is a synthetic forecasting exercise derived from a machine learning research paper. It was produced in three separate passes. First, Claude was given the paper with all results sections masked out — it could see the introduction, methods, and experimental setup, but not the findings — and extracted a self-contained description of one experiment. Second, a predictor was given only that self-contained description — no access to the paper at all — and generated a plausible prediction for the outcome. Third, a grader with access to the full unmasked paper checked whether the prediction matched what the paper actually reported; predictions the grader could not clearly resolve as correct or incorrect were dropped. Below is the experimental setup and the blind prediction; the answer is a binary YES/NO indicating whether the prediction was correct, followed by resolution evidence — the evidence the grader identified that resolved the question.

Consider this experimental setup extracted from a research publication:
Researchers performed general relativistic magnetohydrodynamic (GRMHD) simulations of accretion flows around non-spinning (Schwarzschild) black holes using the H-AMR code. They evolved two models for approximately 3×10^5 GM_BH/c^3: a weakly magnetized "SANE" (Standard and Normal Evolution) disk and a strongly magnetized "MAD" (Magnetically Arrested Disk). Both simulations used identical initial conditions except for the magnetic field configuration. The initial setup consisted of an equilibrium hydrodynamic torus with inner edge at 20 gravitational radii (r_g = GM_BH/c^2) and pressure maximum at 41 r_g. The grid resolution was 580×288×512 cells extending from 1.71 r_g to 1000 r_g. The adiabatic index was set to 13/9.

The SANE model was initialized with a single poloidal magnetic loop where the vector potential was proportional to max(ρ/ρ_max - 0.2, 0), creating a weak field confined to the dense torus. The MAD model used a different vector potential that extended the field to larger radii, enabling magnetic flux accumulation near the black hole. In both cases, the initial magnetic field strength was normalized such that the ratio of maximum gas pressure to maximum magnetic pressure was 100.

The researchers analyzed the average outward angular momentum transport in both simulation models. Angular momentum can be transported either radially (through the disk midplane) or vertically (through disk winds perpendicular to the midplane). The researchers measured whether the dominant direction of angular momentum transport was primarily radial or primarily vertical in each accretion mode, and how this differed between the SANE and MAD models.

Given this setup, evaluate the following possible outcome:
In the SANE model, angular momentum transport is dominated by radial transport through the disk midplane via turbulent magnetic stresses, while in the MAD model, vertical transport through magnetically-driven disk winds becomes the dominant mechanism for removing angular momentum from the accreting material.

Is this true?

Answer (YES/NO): NO